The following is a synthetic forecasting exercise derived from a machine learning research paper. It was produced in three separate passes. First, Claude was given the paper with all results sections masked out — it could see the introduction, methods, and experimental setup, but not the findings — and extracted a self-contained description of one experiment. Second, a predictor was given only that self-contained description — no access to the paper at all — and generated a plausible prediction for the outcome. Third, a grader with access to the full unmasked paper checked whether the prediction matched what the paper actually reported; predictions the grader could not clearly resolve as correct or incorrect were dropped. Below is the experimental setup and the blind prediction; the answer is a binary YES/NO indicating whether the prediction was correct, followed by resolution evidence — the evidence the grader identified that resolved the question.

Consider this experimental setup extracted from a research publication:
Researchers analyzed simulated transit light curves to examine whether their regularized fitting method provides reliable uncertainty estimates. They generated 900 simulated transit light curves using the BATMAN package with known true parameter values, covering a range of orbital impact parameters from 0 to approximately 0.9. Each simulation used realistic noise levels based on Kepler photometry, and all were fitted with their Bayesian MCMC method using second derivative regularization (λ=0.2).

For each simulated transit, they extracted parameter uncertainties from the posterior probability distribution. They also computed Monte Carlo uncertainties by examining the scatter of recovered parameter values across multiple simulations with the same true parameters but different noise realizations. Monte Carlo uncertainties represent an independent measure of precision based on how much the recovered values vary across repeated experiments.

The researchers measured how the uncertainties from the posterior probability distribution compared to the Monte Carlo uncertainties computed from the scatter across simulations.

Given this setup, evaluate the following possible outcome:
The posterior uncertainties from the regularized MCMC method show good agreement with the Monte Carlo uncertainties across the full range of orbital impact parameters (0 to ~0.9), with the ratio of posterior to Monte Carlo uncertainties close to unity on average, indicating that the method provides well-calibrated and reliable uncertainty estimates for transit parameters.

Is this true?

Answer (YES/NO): YES